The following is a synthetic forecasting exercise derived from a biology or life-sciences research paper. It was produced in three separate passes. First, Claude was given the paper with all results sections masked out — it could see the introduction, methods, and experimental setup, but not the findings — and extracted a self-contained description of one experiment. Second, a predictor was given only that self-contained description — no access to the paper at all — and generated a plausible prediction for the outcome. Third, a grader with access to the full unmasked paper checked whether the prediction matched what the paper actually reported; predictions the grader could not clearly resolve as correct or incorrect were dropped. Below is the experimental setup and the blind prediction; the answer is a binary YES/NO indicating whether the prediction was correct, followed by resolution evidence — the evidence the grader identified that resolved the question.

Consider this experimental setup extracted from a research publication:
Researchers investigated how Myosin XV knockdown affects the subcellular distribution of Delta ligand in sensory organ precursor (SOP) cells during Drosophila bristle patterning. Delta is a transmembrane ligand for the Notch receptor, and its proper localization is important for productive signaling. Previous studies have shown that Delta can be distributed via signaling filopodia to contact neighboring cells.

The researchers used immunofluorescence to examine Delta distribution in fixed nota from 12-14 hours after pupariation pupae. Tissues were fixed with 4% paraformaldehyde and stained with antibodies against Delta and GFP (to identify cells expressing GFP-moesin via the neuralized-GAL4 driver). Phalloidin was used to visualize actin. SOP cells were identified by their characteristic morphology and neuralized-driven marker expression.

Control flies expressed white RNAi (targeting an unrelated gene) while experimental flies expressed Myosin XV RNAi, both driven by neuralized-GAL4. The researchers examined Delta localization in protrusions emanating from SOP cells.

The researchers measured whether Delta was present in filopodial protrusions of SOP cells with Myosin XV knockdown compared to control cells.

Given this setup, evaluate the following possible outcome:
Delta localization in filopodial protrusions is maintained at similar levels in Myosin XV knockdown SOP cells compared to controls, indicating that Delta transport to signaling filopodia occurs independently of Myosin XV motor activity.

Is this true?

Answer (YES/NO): NO